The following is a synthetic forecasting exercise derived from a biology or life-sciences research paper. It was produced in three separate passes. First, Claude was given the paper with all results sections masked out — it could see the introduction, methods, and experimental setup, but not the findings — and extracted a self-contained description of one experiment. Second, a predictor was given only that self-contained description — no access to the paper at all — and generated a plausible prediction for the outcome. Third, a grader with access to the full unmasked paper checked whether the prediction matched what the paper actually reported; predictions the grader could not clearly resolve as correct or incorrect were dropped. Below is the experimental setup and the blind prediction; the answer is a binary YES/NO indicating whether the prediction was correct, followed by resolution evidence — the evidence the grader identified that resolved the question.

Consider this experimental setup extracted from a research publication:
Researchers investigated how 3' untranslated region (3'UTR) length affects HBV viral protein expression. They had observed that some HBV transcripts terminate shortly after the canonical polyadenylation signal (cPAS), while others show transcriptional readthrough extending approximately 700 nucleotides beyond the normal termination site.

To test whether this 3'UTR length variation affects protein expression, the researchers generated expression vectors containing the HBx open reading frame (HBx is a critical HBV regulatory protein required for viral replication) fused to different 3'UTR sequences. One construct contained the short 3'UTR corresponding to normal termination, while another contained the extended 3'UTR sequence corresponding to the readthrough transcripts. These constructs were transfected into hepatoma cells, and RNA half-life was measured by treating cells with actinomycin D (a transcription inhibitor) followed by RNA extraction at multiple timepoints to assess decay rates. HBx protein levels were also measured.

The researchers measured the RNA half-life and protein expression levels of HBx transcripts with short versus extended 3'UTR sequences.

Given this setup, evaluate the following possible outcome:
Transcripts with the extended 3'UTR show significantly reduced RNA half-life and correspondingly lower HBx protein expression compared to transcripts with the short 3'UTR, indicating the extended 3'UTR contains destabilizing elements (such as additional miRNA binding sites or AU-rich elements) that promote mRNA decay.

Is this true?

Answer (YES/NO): YES